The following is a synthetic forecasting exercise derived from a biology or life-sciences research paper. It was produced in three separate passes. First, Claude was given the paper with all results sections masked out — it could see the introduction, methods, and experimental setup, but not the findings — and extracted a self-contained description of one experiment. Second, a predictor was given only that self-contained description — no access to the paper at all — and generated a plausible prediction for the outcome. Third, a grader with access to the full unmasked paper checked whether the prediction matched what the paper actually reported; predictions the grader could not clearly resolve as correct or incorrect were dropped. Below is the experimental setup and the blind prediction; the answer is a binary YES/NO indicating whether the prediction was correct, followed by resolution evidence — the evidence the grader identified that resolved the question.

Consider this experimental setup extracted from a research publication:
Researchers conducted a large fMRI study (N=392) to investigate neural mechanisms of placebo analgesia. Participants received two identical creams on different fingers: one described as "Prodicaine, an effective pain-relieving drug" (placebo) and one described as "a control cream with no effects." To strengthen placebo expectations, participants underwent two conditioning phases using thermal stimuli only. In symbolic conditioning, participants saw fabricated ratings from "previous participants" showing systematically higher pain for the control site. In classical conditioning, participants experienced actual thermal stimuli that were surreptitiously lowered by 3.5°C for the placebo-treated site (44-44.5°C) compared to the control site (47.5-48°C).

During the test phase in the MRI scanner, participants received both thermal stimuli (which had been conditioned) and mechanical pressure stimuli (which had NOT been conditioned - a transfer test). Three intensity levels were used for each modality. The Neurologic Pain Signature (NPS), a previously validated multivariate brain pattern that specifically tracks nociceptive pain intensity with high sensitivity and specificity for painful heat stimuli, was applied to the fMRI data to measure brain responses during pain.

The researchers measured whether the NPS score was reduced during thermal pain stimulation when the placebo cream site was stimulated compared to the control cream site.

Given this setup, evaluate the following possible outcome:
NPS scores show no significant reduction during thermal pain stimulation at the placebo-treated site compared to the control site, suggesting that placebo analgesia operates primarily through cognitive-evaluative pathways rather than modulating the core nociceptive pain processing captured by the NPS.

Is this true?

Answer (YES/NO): YES